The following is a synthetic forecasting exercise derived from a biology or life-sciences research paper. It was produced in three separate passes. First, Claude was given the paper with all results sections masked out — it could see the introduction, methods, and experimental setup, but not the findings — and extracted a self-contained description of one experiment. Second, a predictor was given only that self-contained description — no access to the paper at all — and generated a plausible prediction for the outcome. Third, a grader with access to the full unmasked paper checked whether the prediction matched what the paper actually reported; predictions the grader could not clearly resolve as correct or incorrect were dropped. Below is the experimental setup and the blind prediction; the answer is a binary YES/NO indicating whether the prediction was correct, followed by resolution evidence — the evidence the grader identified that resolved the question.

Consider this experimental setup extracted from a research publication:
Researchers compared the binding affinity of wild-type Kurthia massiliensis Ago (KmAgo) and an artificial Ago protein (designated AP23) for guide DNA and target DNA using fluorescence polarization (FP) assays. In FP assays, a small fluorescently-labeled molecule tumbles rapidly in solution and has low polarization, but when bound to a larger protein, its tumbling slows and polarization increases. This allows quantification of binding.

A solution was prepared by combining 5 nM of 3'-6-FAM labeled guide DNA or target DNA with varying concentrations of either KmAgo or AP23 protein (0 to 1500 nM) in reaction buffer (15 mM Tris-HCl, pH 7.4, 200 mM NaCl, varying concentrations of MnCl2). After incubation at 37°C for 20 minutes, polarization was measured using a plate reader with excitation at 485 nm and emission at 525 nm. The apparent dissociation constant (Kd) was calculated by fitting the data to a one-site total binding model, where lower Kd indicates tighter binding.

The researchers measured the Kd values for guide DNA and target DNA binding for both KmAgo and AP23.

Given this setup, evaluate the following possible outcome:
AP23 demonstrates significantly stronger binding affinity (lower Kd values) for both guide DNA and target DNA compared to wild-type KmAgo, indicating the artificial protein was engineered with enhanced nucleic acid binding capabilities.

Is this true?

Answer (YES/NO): YES